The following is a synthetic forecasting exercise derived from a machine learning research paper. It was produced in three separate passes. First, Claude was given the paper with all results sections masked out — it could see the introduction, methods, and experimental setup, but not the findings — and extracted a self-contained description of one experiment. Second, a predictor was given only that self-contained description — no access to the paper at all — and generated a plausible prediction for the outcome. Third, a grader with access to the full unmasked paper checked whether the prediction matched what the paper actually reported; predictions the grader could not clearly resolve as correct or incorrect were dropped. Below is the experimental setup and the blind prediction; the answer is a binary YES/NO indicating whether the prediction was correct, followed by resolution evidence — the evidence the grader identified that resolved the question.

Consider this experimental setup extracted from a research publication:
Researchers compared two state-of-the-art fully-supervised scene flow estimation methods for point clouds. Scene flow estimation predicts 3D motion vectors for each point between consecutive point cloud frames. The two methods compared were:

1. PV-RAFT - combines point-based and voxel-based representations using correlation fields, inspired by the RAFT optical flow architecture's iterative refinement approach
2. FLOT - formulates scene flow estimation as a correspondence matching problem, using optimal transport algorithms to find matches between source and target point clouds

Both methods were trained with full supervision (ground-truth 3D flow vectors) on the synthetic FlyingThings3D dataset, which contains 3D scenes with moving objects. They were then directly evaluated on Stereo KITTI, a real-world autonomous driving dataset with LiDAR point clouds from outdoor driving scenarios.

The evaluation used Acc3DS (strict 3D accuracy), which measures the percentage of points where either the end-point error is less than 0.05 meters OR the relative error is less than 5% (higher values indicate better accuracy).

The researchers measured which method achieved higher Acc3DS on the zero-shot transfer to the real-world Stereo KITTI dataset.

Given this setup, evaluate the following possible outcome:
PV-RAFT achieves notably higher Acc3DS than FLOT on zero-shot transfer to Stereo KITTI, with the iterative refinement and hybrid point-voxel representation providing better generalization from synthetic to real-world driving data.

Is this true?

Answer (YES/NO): YES